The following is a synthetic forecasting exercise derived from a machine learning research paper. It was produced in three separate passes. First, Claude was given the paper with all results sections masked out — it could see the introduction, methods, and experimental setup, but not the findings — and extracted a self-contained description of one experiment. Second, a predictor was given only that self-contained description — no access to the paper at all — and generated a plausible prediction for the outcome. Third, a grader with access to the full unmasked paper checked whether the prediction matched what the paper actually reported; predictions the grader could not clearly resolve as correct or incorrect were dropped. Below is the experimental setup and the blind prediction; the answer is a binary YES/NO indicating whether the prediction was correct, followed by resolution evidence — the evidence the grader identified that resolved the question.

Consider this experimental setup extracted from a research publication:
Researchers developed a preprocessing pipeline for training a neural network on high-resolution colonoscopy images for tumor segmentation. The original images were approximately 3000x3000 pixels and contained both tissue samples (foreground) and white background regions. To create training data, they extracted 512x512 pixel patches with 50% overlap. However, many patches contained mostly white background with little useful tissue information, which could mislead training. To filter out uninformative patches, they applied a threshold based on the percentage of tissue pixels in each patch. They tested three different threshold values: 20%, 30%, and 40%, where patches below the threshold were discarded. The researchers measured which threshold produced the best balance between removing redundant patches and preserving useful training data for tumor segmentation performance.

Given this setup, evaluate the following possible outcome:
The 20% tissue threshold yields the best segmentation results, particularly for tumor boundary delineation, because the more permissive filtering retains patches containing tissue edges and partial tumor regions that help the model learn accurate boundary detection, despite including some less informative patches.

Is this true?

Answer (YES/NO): NO